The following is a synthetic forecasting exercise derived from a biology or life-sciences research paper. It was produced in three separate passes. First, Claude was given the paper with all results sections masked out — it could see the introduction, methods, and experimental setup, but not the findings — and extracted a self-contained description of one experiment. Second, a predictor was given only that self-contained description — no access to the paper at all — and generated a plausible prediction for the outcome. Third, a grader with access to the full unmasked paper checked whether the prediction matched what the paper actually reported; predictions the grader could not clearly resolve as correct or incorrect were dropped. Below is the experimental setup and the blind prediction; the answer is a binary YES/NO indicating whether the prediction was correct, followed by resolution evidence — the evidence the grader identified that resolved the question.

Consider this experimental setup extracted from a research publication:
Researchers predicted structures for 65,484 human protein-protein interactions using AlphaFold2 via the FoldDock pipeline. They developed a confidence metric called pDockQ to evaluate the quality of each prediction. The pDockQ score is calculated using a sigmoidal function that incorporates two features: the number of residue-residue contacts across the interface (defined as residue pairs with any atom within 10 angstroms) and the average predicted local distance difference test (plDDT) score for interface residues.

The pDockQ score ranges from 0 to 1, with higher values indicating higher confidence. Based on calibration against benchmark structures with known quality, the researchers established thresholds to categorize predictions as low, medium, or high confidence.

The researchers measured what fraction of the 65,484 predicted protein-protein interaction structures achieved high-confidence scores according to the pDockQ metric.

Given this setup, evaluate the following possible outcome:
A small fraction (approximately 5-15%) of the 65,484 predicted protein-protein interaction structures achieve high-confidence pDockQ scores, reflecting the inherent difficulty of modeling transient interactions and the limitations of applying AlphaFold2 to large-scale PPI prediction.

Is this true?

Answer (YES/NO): YES